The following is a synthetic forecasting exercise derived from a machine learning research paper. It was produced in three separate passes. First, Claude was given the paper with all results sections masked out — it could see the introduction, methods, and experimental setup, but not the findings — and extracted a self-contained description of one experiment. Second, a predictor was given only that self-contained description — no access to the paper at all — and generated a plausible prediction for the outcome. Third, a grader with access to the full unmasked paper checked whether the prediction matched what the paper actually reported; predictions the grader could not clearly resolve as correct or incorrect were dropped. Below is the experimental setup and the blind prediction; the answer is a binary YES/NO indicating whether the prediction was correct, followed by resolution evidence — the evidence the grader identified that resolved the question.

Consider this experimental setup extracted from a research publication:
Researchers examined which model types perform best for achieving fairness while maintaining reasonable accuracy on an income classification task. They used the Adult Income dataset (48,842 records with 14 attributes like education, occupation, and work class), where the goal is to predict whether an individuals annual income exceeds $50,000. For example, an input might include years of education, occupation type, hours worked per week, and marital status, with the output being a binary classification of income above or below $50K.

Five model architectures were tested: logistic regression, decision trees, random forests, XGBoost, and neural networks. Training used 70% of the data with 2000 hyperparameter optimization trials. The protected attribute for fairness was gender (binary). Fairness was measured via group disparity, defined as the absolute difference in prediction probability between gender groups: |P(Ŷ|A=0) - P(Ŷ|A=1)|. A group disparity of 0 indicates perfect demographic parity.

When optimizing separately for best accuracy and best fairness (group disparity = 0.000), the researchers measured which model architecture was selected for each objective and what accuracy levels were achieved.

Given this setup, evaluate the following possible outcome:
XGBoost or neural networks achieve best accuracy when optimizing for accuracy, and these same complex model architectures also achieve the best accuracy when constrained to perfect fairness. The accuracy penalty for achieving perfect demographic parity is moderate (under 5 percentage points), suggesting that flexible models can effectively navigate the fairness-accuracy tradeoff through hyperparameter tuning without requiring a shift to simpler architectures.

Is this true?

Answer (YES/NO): NO